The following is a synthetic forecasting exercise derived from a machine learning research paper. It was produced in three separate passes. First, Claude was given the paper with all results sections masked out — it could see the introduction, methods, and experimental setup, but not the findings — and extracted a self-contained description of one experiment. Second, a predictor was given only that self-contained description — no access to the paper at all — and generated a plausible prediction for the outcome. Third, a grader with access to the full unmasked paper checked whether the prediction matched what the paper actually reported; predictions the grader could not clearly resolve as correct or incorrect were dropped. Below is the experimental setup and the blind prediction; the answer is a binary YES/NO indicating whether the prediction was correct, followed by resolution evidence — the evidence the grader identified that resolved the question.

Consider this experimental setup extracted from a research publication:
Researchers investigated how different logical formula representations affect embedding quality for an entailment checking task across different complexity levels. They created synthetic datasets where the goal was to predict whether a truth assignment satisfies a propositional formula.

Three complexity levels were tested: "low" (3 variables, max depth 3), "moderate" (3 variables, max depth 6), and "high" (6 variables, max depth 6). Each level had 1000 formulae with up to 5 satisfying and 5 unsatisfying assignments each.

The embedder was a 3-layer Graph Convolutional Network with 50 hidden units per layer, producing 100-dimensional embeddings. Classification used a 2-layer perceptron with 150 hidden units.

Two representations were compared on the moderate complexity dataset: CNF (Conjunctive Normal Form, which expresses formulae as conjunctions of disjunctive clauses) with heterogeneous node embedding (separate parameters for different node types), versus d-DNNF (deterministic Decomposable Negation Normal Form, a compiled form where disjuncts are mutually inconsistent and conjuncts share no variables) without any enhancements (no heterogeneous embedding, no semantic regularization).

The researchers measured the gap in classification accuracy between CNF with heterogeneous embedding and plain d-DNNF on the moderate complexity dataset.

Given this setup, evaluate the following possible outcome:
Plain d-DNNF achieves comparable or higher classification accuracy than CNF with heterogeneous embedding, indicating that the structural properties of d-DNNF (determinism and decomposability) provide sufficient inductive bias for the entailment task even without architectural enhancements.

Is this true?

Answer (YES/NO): YES